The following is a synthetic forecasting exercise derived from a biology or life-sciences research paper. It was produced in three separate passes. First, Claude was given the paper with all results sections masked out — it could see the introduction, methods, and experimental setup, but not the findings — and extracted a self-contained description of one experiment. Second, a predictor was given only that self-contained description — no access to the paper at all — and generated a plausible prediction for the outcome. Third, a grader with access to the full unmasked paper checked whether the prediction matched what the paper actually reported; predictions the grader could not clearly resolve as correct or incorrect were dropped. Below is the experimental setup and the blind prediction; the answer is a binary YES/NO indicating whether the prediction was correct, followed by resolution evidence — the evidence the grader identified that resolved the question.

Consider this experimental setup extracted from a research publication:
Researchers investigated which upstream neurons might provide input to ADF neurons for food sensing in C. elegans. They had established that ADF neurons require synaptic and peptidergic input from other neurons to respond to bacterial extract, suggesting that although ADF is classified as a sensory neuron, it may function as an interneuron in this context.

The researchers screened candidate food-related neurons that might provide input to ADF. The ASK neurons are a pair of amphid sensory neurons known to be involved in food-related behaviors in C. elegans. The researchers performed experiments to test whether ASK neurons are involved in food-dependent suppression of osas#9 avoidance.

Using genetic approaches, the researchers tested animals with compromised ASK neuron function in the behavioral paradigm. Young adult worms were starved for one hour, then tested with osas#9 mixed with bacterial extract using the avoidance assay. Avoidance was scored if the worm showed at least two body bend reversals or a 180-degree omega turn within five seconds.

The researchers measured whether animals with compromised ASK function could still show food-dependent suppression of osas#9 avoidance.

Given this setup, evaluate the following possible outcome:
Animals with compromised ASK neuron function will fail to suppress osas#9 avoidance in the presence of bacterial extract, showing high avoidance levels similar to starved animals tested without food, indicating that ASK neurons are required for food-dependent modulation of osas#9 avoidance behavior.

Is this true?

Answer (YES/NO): YES